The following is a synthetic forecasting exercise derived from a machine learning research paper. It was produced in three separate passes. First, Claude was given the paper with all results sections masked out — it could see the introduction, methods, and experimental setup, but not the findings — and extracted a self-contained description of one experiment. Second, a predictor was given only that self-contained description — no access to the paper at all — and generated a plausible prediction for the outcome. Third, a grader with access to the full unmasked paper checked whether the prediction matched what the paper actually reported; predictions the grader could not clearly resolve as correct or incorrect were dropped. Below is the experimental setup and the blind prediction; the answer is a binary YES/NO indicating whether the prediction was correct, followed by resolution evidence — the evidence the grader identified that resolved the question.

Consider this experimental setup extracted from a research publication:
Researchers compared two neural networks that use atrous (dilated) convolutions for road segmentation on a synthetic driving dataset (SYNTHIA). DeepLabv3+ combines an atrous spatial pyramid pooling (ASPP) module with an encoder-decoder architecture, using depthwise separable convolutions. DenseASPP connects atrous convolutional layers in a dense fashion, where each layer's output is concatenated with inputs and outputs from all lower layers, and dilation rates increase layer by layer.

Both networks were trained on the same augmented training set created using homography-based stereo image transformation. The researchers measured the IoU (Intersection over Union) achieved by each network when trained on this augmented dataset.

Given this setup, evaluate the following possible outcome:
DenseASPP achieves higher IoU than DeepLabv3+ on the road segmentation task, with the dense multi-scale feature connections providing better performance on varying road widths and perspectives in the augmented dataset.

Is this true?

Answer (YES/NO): NO